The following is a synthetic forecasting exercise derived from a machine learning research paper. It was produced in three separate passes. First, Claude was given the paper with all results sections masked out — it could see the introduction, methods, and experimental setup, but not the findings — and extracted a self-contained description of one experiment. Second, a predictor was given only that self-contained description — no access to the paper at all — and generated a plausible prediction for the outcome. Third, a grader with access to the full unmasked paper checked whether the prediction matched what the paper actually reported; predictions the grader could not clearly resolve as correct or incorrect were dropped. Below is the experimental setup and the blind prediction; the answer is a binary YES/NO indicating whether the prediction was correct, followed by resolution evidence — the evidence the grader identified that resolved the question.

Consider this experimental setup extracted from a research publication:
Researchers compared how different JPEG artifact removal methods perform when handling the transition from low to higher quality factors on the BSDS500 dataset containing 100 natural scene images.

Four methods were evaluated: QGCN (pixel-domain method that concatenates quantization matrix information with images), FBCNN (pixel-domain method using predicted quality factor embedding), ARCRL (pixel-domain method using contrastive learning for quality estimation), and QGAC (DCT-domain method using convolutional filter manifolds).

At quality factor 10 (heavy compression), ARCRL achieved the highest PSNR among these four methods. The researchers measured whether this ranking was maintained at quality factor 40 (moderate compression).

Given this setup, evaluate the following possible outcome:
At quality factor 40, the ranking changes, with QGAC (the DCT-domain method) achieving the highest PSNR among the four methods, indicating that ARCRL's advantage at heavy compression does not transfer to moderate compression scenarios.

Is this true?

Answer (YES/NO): NO